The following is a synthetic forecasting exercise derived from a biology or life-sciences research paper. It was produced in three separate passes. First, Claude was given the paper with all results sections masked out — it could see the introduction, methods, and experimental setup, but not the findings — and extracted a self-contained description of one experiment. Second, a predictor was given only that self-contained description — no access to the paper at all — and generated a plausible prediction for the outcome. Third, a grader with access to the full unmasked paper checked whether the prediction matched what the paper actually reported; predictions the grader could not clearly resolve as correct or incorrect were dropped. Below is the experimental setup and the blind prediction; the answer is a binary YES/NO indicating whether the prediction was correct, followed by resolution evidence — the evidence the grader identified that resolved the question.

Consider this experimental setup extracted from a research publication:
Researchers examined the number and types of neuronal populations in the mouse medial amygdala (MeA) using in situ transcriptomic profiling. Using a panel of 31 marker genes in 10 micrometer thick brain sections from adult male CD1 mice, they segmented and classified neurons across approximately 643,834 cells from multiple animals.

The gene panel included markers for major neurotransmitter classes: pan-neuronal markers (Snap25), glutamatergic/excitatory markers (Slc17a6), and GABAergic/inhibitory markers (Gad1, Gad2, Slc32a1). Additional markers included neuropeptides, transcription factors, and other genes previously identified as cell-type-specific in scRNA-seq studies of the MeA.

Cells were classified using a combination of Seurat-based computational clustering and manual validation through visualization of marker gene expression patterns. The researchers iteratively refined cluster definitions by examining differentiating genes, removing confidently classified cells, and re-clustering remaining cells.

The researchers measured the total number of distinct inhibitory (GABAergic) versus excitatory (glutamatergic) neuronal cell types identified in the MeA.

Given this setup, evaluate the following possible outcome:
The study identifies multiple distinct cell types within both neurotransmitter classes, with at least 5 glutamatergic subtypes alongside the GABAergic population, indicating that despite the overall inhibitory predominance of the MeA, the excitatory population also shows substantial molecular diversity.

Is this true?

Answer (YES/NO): YES